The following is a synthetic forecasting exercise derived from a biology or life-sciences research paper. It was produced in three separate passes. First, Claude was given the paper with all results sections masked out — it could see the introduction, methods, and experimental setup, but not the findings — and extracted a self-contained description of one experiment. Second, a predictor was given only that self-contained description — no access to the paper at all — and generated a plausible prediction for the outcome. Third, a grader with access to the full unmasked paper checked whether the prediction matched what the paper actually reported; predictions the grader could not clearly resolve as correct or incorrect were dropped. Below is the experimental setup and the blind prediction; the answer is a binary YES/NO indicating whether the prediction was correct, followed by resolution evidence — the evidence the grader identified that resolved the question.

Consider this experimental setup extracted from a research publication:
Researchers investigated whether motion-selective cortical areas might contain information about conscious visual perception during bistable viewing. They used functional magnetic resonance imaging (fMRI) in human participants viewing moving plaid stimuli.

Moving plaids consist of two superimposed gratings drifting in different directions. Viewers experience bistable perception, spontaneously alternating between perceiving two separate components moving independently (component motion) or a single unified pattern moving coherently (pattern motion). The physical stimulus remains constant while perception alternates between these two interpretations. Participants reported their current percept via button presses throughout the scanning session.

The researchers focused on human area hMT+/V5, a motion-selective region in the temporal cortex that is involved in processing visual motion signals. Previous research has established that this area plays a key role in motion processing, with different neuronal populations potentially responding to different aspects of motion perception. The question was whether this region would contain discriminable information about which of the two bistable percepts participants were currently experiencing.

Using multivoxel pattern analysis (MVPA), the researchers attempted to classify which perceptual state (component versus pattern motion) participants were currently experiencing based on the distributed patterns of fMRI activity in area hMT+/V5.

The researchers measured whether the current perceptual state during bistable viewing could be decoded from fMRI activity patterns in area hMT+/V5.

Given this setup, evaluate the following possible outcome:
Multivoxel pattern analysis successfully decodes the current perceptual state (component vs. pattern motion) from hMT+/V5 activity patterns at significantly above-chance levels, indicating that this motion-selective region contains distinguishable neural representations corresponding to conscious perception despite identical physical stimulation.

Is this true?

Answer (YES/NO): YES